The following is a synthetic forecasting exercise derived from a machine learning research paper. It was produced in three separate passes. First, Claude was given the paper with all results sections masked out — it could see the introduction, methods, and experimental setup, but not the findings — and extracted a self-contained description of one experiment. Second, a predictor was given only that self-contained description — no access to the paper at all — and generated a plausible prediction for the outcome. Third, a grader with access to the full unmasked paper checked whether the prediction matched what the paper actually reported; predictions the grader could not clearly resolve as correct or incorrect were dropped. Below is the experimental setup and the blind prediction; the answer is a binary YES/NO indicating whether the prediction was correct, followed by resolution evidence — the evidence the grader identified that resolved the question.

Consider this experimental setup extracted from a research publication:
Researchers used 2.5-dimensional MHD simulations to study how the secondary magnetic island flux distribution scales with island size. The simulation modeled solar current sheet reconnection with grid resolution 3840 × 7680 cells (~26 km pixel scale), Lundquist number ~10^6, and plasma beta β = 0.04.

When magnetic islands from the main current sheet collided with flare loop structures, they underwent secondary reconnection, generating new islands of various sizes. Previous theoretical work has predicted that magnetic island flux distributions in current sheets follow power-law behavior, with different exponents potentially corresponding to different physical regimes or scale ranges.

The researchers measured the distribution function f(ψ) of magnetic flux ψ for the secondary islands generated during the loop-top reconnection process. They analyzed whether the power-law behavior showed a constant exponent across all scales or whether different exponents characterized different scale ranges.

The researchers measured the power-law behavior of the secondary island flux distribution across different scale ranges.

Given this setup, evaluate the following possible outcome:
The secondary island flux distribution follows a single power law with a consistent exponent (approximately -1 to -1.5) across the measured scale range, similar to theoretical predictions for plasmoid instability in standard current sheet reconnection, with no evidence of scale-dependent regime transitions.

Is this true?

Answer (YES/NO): NO